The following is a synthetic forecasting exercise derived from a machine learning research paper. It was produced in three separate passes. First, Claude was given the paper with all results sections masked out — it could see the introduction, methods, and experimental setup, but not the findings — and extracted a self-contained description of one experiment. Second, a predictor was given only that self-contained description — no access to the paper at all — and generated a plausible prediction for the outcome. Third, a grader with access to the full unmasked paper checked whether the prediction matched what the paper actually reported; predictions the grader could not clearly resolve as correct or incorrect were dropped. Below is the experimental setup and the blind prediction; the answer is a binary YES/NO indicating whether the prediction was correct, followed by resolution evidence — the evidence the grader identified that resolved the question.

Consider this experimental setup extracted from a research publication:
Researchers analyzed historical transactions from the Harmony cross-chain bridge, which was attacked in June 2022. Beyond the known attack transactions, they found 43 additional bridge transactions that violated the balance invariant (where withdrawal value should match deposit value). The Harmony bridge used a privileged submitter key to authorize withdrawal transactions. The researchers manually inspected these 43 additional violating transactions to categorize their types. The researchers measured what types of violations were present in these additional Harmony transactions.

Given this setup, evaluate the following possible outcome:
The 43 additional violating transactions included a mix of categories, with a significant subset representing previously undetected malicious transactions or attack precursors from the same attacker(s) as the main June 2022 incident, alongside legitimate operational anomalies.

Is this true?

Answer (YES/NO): NO